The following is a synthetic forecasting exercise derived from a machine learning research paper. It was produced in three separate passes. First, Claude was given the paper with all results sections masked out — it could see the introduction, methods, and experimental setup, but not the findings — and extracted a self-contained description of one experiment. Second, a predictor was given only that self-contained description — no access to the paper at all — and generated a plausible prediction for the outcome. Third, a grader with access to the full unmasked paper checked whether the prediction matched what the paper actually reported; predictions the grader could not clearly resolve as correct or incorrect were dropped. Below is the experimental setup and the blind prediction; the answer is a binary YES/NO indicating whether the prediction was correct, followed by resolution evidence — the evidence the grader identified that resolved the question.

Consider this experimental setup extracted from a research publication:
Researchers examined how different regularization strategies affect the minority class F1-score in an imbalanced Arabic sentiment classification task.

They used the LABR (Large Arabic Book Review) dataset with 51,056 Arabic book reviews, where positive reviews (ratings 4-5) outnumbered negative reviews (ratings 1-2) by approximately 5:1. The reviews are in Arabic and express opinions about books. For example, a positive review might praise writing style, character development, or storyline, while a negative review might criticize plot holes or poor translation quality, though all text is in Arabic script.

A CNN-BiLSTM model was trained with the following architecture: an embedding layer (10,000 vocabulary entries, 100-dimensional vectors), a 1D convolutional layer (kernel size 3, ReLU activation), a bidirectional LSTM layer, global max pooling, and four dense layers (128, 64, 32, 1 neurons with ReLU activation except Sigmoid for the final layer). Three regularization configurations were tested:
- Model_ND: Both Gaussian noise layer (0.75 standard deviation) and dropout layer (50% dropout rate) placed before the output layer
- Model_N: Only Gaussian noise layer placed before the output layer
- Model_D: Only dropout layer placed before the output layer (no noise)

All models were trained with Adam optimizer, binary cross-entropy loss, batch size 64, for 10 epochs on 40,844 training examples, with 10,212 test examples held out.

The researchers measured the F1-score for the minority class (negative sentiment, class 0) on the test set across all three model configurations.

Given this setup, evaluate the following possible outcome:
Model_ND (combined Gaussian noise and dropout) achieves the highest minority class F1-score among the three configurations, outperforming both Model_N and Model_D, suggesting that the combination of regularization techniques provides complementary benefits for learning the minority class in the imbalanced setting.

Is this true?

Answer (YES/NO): NO